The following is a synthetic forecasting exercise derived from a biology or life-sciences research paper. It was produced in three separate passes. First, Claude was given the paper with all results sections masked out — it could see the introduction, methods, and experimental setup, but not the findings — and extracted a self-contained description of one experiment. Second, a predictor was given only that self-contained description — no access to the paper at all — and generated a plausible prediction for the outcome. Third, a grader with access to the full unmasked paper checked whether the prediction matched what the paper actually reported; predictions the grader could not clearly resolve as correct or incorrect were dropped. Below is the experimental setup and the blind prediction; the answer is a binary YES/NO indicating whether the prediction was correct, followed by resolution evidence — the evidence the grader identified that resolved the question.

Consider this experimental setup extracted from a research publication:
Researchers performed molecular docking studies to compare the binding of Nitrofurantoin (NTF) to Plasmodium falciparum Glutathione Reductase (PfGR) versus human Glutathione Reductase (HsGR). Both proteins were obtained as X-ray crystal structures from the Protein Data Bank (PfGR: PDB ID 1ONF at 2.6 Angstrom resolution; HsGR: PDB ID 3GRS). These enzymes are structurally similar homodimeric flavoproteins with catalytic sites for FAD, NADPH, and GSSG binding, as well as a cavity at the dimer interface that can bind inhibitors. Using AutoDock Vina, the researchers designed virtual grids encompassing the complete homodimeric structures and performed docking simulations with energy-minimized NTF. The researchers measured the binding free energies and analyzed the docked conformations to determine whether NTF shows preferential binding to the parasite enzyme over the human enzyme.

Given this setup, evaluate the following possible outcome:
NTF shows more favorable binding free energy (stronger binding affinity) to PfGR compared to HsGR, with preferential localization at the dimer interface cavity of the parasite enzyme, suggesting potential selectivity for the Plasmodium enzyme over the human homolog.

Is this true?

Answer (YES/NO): NO